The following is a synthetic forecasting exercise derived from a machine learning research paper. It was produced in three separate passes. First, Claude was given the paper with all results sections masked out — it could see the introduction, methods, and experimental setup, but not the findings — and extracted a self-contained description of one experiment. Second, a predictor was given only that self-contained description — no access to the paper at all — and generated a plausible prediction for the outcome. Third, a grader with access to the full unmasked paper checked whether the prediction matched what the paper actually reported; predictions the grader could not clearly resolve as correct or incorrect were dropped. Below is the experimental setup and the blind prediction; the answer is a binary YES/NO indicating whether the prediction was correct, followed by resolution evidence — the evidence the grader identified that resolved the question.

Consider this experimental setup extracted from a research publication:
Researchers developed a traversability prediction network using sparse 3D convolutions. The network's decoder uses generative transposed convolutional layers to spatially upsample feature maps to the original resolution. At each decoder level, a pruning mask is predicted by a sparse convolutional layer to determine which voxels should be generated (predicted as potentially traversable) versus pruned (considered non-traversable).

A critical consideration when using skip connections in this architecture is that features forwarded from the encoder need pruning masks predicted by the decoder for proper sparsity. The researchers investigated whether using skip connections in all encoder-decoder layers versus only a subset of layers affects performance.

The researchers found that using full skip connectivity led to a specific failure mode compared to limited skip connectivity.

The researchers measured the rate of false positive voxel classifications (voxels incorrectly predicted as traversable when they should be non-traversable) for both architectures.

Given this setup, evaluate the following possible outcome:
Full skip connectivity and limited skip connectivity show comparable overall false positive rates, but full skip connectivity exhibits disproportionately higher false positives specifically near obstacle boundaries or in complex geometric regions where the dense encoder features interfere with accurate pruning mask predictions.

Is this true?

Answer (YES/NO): NO